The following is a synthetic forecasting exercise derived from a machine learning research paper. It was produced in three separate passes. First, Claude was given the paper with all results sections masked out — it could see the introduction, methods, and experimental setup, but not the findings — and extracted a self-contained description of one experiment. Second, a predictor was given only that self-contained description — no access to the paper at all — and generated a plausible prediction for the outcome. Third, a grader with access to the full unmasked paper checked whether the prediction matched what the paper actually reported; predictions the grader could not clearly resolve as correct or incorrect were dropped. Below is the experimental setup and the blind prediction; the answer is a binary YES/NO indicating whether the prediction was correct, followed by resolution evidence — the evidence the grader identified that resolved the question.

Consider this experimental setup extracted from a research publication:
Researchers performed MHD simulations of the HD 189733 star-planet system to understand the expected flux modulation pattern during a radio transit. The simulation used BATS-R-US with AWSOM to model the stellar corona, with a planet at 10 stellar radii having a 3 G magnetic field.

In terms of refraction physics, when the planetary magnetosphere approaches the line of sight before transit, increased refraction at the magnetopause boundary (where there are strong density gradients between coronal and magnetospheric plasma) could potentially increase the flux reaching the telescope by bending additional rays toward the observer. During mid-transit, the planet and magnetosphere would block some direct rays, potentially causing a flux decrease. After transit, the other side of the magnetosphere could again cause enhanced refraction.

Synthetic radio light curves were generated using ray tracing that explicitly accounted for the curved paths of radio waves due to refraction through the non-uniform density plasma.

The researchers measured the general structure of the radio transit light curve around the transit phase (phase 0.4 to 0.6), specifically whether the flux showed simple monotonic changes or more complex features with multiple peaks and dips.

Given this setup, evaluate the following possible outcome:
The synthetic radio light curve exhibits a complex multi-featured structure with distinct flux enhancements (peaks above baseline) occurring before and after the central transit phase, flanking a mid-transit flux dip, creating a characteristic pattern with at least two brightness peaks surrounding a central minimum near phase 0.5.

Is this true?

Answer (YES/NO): YES